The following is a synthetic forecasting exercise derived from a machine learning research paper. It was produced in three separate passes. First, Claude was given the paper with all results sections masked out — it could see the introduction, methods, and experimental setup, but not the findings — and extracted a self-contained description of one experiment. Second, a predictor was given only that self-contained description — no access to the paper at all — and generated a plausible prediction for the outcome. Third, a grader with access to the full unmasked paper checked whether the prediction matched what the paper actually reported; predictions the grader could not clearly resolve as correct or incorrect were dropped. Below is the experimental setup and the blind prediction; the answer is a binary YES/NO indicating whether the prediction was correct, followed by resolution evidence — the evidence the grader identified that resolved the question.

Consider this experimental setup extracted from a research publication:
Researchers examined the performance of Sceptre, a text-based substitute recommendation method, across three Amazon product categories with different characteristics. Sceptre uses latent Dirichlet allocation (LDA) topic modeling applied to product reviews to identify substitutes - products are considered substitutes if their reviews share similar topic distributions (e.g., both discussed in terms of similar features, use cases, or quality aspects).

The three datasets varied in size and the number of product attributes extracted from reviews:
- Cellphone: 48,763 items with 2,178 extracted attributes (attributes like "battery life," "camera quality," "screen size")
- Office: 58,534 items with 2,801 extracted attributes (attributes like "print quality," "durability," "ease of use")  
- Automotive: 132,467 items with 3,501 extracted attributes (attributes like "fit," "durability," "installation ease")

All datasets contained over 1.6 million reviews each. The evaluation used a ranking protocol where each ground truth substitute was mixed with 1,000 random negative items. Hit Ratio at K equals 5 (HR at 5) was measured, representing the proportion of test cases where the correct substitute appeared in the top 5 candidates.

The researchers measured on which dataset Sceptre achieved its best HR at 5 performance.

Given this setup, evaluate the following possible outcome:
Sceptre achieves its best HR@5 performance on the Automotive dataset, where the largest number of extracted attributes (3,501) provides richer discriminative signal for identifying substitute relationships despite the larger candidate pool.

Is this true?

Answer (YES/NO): NO